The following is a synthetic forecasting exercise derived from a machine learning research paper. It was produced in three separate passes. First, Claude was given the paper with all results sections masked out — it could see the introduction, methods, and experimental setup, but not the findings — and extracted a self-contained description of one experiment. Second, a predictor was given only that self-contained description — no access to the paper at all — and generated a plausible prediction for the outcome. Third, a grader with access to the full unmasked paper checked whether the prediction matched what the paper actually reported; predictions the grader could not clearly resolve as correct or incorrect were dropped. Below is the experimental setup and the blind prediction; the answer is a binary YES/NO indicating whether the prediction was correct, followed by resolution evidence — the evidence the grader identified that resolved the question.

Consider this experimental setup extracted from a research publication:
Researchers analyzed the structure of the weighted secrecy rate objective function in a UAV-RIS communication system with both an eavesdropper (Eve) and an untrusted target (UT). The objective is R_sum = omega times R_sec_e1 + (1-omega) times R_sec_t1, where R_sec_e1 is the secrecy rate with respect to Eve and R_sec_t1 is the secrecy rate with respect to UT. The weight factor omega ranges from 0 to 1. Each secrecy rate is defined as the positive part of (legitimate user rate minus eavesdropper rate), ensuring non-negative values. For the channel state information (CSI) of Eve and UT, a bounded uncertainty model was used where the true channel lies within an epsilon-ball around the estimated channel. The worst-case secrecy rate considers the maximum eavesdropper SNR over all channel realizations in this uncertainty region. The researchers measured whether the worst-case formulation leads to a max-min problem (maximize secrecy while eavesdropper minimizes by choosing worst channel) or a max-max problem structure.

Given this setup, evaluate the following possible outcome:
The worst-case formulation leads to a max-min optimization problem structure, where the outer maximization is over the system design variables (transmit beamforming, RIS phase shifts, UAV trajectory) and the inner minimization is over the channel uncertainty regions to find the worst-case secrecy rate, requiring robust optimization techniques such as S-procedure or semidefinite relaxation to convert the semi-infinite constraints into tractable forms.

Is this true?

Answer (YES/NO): NO